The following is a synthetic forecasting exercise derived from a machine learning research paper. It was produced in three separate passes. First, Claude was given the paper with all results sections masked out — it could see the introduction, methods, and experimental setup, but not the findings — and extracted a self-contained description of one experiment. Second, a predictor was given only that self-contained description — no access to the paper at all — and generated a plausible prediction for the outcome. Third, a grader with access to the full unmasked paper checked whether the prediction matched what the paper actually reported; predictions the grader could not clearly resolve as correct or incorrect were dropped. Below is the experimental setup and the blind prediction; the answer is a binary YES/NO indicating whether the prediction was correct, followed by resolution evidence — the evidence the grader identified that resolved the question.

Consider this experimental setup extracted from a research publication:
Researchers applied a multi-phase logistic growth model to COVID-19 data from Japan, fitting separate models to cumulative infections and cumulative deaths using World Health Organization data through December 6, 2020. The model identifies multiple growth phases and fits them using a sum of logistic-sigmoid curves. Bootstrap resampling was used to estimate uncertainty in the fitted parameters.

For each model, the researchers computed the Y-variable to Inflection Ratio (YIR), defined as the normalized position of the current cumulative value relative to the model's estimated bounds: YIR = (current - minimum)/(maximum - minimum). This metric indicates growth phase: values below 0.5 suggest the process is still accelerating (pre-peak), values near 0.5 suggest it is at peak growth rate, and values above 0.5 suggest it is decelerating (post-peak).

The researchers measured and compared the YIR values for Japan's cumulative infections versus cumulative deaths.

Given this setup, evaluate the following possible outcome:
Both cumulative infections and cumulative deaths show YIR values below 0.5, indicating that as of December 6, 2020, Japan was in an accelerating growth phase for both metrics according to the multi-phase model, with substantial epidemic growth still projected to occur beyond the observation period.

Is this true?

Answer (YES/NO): NO